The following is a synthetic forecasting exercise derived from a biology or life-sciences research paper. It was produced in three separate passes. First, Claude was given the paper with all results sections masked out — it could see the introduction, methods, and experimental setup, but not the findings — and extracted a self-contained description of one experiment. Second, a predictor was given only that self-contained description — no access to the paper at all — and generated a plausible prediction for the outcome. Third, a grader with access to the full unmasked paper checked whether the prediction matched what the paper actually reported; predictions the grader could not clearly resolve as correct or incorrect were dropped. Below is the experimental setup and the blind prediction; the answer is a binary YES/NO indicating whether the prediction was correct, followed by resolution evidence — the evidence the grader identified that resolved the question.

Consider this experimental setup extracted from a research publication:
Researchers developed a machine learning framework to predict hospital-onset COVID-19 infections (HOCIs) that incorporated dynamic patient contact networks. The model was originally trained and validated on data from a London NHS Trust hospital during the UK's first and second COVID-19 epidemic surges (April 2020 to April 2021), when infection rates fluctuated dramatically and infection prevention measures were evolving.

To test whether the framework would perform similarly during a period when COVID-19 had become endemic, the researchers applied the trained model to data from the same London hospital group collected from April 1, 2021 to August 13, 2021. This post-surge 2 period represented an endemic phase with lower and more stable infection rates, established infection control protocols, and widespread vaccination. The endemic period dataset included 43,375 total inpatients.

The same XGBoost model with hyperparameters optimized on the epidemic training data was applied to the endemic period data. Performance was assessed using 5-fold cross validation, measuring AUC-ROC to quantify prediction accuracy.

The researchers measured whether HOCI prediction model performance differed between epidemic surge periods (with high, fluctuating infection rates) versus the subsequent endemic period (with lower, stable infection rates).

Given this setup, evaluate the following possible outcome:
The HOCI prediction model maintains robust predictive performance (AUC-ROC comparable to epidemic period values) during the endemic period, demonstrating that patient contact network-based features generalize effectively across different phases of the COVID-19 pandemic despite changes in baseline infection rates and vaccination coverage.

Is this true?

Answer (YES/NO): NO